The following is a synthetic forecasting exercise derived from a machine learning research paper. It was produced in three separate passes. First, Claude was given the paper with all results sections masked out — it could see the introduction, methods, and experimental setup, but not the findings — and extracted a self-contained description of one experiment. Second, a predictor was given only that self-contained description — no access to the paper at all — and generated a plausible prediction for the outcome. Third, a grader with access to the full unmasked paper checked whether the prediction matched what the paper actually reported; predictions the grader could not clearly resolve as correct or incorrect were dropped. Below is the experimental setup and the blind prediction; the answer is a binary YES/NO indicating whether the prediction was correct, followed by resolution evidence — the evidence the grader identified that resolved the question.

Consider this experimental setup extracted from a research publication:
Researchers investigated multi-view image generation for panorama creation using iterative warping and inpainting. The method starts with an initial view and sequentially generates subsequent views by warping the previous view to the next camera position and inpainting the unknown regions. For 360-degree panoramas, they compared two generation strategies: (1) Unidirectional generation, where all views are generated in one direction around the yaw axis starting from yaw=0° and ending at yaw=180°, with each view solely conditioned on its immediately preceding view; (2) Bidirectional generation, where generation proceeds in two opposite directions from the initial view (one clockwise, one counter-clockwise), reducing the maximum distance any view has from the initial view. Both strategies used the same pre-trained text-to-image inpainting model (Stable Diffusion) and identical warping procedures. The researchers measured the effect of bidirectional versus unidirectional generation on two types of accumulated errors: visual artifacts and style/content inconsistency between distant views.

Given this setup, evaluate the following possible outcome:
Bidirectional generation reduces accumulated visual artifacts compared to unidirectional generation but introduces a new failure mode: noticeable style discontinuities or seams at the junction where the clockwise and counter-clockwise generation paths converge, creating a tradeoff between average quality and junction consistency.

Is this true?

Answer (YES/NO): YES